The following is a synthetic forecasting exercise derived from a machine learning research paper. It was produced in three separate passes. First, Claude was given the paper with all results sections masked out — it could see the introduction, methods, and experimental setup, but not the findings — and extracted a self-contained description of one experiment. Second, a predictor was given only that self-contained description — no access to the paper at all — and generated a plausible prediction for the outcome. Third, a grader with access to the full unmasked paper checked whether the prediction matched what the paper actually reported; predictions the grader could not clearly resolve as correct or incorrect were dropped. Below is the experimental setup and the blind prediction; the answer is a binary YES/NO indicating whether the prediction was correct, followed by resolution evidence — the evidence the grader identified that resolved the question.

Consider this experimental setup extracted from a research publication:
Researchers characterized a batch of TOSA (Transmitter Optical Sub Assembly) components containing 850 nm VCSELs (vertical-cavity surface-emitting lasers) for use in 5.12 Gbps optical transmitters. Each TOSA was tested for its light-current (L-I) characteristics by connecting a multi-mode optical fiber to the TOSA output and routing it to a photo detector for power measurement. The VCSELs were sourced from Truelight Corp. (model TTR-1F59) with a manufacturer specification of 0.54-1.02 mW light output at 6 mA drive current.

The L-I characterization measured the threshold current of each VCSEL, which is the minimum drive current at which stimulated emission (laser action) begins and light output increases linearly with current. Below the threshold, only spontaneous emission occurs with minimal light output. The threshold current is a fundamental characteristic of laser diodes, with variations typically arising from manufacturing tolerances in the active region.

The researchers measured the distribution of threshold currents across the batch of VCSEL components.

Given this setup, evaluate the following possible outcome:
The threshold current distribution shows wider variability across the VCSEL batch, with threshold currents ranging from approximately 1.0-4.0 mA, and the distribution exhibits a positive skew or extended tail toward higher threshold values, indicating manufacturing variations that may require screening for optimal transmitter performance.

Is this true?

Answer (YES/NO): NO